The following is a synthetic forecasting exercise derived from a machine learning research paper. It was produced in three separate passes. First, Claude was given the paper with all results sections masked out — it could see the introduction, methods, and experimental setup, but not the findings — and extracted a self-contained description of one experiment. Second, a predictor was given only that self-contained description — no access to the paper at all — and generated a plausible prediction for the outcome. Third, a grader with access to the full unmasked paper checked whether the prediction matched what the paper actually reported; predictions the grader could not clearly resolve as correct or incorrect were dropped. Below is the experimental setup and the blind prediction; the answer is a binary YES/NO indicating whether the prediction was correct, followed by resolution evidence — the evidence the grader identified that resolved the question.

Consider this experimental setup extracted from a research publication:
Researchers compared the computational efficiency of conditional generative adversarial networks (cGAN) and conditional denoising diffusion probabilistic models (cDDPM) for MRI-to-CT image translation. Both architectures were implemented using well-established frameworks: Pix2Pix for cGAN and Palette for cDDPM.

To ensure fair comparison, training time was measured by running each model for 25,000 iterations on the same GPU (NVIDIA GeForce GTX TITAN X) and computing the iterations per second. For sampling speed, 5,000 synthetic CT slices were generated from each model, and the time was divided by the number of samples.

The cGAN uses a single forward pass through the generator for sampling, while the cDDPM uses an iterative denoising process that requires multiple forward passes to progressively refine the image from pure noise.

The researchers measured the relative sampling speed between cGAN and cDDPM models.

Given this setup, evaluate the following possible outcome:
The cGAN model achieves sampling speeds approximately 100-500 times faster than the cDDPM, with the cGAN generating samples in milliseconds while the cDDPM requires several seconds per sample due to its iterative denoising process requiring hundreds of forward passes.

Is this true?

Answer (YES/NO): YES